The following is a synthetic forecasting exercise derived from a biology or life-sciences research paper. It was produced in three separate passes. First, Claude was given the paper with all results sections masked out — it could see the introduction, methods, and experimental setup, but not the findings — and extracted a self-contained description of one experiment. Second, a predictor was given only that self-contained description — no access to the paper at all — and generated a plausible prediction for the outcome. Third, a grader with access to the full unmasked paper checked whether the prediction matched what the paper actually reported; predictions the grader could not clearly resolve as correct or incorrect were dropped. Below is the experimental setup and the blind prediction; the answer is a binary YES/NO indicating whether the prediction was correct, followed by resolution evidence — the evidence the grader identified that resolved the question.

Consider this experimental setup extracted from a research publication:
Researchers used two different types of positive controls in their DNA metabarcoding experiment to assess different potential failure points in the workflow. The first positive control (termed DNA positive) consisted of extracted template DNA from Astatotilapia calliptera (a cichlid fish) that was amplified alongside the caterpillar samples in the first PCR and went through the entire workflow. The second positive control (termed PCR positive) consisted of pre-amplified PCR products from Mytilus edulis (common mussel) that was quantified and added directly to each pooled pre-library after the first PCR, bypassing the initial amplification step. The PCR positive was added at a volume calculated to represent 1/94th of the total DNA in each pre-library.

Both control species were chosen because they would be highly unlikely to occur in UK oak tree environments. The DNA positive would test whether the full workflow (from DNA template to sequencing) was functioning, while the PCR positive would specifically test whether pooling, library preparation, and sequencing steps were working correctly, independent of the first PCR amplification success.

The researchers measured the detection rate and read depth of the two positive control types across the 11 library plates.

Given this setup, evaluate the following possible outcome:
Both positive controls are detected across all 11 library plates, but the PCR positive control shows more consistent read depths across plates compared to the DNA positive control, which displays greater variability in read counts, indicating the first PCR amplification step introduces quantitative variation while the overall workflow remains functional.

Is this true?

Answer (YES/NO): NO